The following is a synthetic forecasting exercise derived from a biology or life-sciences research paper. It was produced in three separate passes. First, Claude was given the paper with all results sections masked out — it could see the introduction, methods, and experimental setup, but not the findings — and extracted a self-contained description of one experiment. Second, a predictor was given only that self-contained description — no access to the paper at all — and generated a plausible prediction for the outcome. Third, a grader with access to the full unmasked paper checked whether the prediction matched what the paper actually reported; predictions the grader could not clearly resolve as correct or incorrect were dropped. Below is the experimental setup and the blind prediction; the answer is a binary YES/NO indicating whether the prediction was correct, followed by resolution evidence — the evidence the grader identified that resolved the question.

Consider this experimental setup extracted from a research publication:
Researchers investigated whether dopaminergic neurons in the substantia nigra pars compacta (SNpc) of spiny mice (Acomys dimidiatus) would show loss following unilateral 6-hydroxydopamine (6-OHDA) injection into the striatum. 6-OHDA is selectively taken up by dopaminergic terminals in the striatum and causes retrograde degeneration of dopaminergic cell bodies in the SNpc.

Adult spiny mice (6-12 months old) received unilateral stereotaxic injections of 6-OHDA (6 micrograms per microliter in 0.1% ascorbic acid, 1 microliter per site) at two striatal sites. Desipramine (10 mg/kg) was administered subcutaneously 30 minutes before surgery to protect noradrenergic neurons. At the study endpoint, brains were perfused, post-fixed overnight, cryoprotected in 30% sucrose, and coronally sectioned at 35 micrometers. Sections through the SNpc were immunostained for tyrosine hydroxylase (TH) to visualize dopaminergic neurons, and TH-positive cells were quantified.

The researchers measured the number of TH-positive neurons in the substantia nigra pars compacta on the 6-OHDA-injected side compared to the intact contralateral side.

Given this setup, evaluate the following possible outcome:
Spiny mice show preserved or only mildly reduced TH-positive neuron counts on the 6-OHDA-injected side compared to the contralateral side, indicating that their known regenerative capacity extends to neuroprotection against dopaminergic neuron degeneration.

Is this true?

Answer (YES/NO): NO